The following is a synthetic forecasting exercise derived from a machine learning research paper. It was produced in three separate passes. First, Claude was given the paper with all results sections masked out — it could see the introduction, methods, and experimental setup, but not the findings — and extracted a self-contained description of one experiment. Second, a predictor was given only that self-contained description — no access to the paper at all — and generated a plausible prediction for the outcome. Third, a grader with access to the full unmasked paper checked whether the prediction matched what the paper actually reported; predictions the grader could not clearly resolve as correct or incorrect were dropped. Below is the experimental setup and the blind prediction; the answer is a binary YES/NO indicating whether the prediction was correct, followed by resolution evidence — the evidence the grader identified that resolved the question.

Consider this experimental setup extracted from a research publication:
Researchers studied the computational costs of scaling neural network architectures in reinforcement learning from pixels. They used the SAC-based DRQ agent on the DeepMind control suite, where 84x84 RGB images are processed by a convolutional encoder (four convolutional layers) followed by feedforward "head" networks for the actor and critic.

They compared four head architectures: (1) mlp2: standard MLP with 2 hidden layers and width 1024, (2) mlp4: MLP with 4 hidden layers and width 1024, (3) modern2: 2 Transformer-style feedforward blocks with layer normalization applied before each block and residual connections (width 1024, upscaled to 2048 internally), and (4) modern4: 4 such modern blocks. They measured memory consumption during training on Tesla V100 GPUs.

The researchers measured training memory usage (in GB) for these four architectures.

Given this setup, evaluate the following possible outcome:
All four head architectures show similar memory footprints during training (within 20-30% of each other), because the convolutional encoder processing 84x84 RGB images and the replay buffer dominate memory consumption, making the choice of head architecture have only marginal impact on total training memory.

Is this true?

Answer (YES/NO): YES